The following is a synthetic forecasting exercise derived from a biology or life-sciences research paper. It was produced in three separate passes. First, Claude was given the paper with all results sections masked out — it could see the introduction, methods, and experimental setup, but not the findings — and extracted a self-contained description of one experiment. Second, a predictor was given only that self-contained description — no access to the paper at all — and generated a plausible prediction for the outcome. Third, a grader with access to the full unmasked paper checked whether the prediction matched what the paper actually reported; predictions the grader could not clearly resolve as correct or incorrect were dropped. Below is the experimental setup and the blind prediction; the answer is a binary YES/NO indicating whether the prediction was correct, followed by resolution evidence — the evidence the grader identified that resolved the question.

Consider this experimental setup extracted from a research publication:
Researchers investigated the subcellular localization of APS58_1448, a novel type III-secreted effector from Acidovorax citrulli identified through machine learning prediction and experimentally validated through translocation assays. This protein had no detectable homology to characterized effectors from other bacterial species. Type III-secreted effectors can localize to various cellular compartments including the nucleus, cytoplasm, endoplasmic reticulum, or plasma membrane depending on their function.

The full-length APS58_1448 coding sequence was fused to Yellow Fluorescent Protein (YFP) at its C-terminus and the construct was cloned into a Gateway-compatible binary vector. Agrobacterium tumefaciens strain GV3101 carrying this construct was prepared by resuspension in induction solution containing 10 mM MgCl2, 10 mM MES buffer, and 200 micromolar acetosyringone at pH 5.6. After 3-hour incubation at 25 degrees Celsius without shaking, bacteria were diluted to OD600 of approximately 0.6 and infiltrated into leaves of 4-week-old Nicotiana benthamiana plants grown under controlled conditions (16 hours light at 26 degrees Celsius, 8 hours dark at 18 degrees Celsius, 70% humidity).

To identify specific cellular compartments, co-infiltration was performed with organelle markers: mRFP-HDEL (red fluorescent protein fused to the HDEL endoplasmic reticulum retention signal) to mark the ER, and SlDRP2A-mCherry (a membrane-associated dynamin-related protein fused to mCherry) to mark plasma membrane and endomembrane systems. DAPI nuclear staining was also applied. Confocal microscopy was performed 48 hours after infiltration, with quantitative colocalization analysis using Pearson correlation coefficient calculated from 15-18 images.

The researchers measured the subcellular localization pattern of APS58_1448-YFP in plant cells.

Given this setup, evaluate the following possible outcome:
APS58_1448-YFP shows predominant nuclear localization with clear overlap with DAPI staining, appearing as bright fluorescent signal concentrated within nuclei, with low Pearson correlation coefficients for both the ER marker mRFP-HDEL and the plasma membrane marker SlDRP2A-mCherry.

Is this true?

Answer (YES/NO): NO